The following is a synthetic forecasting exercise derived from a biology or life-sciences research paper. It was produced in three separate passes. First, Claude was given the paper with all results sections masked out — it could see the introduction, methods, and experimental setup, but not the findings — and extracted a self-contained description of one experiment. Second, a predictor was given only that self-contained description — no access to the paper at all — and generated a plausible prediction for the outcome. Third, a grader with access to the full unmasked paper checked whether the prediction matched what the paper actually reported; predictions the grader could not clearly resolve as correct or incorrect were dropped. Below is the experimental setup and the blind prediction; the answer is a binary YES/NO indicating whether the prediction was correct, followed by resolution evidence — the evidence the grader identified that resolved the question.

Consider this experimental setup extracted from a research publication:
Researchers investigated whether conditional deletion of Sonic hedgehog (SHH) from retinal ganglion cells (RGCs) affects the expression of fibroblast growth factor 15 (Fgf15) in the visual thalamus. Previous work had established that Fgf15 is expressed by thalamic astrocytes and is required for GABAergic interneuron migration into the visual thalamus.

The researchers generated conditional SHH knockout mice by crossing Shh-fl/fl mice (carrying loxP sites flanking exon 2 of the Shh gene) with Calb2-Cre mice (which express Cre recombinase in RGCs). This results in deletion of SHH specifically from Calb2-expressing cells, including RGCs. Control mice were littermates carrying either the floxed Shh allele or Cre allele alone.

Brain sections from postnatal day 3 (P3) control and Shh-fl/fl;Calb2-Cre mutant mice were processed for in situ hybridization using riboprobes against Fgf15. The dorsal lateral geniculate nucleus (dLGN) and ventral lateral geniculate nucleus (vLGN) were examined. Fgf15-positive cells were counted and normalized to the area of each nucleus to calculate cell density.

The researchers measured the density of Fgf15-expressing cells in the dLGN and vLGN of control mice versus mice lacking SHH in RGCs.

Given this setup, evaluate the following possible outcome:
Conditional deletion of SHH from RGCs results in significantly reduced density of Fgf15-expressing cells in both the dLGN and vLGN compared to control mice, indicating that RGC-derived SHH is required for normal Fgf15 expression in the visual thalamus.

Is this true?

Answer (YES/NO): YES